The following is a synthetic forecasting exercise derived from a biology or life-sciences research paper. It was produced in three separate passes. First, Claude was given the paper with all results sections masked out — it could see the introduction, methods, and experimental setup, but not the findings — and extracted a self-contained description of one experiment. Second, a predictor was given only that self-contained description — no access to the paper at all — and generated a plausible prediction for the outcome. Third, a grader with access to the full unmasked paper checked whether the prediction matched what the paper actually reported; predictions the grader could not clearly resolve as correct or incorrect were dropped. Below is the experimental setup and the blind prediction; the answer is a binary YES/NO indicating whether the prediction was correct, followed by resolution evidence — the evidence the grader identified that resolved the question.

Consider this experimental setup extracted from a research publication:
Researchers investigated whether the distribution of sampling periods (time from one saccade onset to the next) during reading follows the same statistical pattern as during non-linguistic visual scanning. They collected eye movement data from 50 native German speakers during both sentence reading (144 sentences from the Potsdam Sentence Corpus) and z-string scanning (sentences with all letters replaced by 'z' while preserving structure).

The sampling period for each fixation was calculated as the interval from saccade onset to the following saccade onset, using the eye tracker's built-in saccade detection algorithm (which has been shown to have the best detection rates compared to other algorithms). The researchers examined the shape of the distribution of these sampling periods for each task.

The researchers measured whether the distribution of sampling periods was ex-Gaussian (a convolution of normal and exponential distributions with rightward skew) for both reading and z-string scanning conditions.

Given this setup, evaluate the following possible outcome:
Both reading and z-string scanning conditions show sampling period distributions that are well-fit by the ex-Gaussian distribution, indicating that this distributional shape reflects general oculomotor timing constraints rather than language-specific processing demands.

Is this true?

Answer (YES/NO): YES